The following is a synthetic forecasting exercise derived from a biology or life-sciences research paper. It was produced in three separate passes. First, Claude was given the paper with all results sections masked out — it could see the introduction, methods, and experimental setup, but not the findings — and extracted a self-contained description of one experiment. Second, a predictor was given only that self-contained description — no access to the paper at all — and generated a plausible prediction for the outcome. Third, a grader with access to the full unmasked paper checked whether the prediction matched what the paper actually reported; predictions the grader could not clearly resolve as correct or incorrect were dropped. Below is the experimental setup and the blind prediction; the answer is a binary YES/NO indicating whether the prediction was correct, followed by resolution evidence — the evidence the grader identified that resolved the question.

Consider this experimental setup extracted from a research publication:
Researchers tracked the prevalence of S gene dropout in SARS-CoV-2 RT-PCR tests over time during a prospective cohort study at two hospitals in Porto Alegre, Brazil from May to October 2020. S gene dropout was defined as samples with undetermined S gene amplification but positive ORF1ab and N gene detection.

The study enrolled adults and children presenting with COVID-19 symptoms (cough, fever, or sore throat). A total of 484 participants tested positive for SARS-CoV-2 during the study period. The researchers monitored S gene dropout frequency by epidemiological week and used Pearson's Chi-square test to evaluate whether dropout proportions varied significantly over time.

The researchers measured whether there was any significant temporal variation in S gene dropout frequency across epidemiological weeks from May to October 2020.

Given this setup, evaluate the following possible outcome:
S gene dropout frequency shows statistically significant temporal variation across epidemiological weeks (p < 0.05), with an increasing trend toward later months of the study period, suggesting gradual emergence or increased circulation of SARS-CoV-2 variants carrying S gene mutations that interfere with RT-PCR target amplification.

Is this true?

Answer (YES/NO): NO